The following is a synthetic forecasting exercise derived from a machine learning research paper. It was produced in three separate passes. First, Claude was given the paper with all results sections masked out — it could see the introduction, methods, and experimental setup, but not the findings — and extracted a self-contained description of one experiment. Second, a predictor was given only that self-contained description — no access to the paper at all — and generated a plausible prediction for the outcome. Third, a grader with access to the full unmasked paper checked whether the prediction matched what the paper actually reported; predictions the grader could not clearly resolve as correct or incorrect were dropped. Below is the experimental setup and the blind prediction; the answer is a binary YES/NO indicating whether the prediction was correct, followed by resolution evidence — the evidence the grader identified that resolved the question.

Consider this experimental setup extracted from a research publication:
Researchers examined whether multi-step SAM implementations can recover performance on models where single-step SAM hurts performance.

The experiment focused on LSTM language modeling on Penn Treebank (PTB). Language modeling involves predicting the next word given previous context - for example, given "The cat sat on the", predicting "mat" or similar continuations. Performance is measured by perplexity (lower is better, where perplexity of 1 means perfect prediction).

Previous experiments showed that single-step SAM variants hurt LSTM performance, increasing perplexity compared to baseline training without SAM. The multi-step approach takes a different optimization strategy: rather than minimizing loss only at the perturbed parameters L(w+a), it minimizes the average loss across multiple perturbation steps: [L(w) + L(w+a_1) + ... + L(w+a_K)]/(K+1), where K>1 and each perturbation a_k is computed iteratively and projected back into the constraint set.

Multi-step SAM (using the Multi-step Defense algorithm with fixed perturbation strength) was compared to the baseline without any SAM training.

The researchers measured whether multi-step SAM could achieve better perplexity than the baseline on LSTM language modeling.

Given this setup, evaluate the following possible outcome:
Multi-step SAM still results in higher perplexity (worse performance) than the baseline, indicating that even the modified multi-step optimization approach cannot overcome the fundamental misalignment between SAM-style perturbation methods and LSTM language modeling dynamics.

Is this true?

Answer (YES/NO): NO